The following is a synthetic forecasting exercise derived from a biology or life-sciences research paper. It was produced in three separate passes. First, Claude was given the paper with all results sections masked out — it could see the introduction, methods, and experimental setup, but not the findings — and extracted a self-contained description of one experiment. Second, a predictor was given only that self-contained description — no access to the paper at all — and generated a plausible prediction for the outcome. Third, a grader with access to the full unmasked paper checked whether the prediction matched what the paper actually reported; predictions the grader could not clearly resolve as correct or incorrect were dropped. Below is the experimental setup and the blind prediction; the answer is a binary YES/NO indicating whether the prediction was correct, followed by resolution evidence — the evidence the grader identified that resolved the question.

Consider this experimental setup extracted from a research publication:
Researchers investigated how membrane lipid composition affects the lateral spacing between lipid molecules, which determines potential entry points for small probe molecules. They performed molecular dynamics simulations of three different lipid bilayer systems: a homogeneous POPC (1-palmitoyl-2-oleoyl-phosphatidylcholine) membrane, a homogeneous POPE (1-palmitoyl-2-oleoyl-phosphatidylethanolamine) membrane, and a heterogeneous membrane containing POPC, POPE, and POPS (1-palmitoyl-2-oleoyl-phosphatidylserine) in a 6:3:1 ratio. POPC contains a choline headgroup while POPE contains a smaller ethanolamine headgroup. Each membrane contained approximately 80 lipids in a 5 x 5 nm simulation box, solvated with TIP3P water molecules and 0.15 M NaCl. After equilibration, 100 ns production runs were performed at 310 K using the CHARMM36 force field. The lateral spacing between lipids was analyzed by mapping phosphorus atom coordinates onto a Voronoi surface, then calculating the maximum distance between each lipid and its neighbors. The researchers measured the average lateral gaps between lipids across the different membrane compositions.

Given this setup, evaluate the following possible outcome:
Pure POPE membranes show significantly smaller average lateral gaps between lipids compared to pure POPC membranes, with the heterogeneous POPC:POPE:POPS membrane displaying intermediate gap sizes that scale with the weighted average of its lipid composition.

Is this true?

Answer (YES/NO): NO